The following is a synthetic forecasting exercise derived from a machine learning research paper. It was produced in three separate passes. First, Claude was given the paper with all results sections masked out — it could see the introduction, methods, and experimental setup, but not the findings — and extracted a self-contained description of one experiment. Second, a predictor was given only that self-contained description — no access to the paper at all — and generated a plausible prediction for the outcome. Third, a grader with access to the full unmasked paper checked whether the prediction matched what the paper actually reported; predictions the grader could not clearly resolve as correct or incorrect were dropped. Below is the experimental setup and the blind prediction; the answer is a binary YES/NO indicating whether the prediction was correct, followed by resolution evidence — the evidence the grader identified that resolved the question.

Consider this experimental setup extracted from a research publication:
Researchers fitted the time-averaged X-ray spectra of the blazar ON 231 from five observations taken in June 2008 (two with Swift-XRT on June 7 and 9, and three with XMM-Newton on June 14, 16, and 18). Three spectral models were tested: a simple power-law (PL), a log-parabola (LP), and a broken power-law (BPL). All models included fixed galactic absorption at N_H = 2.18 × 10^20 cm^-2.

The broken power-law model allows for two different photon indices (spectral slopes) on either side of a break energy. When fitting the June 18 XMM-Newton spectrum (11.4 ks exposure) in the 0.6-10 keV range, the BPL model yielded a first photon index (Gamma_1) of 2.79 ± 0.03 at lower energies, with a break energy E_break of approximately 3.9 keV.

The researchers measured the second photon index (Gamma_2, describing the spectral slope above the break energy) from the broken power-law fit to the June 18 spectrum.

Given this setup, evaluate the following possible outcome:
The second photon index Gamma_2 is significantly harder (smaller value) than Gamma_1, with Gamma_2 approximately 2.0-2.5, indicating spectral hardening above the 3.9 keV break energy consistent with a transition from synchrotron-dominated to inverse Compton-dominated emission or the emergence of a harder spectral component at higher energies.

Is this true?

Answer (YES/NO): NO